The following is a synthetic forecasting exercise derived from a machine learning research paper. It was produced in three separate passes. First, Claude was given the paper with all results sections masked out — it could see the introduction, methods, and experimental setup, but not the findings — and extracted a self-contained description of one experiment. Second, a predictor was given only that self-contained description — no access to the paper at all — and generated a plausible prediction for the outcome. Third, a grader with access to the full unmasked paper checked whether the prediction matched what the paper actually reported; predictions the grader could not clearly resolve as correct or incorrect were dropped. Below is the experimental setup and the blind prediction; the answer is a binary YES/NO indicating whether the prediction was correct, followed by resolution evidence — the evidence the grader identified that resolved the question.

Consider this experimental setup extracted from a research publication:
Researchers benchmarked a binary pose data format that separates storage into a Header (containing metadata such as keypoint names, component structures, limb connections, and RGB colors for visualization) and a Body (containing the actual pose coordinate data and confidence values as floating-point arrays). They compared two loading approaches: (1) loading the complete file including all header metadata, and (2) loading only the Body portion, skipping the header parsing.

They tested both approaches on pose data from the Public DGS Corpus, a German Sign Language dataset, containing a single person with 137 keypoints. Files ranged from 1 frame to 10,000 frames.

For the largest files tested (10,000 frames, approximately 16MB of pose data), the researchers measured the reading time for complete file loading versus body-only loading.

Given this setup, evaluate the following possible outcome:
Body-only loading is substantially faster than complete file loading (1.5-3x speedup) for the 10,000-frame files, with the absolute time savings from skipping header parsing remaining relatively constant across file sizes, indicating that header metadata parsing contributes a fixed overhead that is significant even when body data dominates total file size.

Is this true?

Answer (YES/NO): NO